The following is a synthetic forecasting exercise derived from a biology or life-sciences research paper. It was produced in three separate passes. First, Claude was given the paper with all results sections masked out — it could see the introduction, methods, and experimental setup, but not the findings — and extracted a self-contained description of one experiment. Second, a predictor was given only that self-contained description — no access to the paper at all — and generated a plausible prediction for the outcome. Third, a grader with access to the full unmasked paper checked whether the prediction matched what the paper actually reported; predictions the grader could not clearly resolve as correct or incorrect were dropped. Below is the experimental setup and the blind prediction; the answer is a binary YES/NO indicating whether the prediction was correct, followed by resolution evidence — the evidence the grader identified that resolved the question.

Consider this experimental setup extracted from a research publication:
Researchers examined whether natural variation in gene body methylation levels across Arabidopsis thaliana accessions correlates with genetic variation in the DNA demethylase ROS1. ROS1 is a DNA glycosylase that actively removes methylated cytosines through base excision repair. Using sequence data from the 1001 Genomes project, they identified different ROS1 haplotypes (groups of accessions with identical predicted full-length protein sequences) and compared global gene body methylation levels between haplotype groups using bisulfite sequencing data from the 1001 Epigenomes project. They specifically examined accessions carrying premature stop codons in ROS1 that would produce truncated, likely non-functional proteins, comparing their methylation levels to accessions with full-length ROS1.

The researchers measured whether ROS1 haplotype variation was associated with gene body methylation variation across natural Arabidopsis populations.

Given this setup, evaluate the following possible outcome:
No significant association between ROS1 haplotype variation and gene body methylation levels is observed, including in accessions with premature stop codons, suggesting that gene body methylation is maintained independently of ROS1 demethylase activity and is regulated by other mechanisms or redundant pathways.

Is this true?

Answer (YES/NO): NO